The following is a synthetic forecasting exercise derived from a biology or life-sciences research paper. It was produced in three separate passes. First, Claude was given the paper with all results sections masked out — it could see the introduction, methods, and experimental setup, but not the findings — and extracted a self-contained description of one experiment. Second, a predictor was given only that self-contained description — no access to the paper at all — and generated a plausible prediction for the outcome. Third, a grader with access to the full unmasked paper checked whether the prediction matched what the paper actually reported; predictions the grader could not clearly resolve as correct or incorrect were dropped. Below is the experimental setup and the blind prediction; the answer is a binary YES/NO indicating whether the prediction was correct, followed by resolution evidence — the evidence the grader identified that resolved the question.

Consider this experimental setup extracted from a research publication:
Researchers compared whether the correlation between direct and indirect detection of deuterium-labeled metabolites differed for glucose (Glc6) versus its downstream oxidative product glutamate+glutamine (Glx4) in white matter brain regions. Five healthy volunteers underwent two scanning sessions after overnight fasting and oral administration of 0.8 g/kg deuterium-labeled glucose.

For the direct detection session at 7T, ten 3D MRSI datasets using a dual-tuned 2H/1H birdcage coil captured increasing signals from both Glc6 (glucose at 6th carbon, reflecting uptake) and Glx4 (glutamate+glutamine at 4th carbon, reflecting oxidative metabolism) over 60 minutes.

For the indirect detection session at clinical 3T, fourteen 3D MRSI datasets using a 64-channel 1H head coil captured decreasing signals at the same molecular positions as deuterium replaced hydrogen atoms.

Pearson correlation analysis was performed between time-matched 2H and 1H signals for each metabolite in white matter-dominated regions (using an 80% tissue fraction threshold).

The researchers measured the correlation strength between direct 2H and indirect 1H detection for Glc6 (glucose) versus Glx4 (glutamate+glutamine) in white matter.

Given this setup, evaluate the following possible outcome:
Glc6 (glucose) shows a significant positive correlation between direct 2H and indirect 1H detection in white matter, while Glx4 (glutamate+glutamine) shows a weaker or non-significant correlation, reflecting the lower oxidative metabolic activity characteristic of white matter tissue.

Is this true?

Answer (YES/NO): NO